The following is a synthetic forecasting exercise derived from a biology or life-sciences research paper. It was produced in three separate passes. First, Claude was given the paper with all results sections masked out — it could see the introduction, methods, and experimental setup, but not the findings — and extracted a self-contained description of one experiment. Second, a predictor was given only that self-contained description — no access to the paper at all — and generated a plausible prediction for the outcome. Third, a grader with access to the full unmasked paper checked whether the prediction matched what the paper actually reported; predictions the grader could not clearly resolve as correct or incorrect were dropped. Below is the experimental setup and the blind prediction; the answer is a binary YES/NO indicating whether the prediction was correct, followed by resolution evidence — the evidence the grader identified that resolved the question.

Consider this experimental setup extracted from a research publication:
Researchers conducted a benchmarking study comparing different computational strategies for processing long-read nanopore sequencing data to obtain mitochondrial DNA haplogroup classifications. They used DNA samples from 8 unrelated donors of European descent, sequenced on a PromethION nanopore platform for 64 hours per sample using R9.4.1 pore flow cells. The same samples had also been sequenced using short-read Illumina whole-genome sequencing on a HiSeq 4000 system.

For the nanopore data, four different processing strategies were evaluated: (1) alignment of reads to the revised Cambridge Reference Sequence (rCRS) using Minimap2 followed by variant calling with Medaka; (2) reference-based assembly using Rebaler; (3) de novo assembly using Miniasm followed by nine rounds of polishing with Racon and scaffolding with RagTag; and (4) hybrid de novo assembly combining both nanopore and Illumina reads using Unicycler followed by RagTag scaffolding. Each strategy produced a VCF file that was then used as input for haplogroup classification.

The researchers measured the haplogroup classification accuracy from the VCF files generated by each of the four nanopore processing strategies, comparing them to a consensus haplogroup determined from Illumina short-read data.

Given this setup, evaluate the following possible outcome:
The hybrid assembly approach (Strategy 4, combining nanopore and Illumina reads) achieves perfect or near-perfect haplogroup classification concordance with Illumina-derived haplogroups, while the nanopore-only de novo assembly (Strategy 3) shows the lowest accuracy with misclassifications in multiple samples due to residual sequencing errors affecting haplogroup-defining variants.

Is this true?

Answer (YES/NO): NO